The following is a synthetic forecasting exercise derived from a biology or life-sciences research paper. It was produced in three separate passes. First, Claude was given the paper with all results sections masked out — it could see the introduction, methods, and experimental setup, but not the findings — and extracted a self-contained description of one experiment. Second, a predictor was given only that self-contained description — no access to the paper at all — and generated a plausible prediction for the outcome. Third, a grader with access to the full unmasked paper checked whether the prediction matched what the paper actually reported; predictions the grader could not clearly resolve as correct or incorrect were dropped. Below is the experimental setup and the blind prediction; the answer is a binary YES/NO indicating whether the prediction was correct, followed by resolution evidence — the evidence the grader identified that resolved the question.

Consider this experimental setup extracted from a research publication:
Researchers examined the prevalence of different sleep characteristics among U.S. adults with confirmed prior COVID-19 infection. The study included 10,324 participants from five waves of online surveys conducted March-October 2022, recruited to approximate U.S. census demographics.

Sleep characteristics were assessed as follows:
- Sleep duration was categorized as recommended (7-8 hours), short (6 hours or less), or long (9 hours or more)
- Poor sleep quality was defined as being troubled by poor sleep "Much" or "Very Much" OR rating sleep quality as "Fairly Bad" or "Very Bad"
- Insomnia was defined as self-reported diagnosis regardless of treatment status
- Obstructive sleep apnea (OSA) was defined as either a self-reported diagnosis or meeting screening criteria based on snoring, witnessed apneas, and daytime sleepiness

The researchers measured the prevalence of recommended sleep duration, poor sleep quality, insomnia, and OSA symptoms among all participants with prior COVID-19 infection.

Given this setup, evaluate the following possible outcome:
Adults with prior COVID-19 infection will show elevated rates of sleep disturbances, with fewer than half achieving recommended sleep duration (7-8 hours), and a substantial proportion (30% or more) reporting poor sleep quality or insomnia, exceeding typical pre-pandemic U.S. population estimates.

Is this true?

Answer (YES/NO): NO